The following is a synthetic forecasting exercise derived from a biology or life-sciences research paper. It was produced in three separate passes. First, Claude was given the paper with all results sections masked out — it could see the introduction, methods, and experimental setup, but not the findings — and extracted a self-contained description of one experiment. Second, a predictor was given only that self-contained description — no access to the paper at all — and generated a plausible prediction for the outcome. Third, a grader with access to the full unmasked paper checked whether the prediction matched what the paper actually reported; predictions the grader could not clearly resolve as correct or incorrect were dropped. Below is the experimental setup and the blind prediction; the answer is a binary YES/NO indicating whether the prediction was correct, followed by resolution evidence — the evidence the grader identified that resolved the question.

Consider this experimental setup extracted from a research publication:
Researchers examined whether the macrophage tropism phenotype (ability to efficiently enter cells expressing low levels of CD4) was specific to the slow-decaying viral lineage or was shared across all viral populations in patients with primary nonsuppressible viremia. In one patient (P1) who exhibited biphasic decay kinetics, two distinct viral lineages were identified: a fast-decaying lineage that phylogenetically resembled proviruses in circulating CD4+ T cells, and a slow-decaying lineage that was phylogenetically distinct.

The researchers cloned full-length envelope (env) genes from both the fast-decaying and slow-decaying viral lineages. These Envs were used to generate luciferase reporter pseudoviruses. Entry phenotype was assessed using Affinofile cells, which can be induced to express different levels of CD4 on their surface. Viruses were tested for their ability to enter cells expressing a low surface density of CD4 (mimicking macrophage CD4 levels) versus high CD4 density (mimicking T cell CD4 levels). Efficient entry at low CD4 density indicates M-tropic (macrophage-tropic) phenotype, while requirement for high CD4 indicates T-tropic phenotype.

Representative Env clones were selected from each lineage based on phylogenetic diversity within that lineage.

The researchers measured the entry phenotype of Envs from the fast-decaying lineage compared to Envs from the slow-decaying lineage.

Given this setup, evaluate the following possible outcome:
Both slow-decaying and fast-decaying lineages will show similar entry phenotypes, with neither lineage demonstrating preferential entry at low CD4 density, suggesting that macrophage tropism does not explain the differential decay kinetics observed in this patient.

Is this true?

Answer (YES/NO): NO